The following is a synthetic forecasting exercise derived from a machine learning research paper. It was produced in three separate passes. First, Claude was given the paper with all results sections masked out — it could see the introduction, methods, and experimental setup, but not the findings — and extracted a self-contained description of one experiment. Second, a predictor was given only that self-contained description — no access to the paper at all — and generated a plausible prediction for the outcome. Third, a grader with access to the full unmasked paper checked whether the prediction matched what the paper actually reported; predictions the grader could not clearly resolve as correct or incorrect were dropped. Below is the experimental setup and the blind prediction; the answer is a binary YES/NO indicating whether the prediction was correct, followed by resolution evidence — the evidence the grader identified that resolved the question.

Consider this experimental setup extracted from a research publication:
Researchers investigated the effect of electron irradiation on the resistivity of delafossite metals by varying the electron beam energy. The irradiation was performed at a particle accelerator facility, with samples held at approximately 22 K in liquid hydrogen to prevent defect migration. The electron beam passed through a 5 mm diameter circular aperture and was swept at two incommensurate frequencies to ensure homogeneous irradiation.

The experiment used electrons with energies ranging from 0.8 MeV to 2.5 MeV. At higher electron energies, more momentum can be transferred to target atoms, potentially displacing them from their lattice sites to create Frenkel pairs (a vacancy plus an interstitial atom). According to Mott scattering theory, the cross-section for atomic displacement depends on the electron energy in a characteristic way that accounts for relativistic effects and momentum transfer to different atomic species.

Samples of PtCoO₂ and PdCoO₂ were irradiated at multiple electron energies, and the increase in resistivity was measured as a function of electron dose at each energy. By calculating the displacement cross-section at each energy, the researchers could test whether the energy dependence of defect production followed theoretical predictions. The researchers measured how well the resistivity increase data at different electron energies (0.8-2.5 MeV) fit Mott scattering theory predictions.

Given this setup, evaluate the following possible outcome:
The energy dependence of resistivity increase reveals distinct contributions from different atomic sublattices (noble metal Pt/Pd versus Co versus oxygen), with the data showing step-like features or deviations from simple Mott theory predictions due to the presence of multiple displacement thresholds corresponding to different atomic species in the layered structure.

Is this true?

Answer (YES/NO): NO